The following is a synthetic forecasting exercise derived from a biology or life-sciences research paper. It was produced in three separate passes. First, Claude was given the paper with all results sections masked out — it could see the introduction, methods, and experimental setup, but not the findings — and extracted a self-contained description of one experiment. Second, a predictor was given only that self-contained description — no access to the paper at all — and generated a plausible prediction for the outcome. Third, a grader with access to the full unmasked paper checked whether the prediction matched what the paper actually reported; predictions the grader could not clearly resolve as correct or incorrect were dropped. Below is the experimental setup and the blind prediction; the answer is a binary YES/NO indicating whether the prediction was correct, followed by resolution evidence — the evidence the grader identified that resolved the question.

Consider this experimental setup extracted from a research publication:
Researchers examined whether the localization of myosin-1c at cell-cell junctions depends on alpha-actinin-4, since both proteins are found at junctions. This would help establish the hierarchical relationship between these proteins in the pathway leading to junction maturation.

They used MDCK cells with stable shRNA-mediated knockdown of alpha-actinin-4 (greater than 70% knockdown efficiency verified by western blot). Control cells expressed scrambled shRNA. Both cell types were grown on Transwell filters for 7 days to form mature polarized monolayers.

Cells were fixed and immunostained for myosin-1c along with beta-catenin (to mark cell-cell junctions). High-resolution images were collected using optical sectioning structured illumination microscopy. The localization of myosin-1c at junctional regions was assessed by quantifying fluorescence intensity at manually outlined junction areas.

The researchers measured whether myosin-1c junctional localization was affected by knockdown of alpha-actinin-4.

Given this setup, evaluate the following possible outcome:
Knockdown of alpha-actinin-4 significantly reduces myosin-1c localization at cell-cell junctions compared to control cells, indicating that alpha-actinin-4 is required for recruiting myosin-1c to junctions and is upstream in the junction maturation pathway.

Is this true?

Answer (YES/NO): NO